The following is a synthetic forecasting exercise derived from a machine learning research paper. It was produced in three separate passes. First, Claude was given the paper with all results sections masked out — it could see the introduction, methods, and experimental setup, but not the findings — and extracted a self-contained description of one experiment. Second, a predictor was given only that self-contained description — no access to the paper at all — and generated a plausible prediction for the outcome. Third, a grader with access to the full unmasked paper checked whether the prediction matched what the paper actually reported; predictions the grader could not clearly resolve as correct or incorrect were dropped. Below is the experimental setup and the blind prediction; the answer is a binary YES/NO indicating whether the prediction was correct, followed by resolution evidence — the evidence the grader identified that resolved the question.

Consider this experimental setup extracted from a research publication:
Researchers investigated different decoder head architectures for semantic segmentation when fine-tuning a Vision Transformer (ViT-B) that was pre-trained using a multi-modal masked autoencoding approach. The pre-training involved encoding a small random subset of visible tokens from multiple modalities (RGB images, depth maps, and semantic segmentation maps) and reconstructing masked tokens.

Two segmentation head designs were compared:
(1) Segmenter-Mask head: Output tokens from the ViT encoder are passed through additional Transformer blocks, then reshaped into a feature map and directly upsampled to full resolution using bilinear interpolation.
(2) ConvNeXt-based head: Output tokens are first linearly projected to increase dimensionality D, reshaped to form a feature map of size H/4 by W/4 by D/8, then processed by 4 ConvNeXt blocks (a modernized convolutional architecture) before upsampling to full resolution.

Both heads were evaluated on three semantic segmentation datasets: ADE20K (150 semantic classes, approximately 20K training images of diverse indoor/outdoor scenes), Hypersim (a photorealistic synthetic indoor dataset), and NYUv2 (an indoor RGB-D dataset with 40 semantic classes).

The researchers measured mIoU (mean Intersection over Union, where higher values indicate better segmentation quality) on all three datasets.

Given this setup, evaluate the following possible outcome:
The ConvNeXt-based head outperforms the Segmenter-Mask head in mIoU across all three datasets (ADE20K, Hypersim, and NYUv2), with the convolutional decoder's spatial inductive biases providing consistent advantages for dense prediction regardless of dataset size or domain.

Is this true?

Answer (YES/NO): NO